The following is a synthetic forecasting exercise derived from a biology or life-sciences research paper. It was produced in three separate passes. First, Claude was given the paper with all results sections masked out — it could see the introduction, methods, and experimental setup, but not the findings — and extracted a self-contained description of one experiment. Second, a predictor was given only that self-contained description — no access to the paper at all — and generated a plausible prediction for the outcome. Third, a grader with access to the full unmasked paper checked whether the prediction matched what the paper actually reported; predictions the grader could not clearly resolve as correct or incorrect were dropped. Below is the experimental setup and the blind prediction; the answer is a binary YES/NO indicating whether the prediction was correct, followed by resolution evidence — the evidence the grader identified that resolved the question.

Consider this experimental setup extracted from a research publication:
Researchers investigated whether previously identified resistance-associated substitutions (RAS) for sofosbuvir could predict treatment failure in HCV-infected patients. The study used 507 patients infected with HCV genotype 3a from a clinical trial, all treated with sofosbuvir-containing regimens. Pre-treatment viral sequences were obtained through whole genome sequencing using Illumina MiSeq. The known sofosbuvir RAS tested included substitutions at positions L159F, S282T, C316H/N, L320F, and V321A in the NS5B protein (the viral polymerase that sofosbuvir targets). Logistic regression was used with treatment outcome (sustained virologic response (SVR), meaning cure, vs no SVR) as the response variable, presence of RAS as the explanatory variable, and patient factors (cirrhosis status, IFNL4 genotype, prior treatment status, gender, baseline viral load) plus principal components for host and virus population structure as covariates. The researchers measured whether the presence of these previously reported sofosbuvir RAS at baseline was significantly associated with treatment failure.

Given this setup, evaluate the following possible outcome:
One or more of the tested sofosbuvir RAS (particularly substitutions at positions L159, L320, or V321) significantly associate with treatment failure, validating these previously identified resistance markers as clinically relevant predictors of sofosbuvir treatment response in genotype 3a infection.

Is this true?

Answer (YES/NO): NO